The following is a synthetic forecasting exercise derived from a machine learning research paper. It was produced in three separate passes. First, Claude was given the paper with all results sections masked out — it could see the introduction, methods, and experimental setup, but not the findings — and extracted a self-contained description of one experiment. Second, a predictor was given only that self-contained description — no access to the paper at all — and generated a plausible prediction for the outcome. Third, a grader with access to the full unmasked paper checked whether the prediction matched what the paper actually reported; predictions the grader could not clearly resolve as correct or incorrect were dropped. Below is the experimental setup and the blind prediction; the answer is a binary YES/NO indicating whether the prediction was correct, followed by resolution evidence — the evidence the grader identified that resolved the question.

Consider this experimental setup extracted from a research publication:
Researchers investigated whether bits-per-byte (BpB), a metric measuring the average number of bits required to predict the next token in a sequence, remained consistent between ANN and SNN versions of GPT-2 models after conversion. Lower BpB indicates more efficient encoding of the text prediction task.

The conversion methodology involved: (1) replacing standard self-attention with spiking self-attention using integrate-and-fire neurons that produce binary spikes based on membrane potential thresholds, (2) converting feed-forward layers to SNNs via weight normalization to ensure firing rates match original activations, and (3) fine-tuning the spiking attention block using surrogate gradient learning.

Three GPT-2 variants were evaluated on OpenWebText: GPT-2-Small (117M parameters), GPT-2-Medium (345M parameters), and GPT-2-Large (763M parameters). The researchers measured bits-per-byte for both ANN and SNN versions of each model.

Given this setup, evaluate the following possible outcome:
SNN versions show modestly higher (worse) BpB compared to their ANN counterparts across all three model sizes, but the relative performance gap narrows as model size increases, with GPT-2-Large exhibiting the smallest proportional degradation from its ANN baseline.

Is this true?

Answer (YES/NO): NO